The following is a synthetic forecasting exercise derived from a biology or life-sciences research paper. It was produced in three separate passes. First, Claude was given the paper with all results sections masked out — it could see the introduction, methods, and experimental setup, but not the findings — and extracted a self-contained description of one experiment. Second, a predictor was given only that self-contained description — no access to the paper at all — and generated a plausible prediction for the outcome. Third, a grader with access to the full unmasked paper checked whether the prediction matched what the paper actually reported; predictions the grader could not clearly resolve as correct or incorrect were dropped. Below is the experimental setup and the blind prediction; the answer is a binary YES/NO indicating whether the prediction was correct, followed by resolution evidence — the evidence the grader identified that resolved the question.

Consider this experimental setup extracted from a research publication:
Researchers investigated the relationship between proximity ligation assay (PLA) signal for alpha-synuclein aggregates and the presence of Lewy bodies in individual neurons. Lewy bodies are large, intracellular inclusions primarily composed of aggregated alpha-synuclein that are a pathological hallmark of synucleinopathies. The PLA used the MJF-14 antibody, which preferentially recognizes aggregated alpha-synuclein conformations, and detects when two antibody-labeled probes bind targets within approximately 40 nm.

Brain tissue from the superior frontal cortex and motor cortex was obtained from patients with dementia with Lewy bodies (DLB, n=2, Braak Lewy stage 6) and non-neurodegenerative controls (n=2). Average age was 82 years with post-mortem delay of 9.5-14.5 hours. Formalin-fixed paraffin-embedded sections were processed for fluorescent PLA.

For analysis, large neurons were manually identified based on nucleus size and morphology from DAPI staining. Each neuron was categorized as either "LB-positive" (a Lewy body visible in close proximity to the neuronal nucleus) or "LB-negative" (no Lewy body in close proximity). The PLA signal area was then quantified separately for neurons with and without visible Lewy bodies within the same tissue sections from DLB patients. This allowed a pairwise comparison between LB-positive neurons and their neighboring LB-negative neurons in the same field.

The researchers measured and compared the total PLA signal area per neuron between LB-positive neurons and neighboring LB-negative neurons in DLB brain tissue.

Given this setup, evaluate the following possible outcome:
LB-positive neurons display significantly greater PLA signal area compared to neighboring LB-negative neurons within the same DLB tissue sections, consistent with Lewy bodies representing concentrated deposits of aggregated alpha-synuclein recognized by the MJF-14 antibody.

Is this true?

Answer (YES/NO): NO